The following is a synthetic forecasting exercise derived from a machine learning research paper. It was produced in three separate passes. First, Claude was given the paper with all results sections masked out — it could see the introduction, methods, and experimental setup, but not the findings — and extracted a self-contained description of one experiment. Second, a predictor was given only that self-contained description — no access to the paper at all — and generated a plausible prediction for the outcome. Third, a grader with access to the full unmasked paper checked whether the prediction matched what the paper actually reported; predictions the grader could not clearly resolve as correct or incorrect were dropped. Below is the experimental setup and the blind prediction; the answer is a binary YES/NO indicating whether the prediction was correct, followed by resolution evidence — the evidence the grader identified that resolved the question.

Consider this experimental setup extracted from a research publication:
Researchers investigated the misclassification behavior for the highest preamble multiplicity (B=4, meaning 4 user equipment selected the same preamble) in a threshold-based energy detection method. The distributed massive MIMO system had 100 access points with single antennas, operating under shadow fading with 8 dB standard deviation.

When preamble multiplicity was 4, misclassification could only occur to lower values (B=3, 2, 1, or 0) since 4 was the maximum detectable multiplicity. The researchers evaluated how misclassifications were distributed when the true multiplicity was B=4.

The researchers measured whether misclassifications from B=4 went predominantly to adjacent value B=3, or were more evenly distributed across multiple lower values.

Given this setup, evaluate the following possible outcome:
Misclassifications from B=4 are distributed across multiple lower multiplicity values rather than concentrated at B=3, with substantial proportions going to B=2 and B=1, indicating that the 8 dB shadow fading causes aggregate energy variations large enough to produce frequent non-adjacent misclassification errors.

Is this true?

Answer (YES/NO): NO